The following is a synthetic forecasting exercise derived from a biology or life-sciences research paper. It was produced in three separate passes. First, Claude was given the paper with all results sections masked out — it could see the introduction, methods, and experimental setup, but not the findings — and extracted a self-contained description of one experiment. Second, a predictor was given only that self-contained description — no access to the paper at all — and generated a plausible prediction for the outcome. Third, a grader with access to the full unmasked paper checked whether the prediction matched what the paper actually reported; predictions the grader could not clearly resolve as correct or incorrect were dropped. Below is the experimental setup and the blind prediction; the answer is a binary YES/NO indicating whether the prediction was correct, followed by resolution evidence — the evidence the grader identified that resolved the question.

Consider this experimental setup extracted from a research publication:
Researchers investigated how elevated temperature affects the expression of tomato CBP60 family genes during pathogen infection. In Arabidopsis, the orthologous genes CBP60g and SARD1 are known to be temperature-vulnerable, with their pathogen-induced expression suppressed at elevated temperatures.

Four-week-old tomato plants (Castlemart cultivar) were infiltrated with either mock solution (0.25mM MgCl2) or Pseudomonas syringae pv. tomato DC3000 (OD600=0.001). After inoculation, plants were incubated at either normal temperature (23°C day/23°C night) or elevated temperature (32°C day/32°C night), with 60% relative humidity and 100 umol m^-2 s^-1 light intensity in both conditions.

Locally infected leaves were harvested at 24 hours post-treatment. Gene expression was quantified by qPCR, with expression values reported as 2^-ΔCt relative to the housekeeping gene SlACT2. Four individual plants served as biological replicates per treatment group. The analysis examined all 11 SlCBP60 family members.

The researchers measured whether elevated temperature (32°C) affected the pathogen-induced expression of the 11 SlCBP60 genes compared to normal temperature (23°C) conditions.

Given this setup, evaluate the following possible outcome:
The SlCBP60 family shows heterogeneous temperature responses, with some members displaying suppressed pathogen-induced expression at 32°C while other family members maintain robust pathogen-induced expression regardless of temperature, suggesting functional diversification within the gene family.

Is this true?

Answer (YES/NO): NO